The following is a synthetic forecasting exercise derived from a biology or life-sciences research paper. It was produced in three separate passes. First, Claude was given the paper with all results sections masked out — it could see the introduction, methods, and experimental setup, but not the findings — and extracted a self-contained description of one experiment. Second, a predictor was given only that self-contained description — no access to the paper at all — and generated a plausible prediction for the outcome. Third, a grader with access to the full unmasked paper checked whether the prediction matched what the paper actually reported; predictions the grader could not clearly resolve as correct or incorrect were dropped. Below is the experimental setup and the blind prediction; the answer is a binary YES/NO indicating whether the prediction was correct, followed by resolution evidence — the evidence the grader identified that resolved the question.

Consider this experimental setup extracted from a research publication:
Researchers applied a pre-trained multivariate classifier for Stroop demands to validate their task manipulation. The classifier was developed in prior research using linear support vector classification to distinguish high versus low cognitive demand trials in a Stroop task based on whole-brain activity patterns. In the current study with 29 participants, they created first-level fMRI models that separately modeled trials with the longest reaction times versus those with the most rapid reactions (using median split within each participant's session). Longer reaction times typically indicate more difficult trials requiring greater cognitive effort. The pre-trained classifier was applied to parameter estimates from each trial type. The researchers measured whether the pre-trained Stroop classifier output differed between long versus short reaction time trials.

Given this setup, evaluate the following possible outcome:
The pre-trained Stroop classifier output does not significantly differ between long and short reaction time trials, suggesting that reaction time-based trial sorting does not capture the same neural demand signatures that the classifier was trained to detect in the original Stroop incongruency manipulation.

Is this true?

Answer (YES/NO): NO